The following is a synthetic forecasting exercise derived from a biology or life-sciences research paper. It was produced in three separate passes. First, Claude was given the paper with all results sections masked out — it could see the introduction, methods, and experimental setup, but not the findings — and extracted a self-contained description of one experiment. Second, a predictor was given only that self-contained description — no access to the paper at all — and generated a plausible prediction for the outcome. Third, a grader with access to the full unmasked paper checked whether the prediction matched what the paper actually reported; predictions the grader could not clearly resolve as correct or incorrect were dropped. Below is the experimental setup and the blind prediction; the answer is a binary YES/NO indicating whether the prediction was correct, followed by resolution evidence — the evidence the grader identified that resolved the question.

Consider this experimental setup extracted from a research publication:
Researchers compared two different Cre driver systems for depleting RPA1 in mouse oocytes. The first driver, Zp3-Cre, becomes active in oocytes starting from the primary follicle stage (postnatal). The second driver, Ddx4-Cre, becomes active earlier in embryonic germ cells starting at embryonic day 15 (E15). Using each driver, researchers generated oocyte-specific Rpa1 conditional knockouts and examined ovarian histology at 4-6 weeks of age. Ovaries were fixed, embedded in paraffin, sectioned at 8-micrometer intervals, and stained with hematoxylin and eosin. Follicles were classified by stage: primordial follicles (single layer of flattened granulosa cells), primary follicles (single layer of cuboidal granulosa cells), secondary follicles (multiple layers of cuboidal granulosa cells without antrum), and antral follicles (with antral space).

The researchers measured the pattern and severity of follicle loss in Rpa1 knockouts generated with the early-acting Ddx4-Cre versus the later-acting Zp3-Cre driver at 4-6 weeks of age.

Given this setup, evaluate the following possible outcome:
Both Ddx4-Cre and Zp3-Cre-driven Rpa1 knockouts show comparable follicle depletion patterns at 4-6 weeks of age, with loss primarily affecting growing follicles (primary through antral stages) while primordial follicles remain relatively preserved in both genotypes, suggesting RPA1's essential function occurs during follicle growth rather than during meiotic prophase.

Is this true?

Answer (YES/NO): NO